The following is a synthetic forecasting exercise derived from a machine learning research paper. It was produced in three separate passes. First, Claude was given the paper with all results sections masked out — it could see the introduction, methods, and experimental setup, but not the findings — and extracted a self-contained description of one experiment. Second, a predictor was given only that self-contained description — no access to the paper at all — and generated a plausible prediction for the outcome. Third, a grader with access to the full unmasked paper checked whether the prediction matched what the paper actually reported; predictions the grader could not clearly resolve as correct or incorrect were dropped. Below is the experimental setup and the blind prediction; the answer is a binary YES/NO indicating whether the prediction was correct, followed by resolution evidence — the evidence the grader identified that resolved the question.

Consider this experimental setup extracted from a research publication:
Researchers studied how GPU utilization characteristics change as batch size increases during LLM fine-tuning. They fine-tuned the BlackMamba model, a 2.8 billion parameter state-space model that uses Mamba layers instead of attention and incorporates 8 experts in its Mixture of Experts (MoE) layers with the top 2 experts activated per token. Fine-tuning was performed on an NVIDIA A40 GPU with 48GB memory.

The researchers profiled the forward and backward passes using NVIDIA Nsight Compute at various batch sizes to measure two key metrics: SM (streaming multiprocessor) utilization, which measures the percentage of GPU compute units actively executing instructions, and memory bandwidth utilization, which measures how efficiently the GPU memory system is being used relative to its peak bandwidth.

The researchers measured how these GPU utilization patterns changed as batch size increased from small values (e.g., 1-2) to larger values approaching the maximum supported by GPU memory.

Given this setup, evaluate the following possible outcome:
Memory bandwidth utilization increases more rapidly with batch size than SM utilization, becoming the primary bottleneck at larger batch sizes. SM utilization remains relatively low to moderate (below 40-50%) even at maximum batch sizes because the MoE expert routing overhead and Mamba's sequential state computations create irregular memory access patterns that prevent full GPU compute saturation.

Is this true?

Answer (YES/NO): NO